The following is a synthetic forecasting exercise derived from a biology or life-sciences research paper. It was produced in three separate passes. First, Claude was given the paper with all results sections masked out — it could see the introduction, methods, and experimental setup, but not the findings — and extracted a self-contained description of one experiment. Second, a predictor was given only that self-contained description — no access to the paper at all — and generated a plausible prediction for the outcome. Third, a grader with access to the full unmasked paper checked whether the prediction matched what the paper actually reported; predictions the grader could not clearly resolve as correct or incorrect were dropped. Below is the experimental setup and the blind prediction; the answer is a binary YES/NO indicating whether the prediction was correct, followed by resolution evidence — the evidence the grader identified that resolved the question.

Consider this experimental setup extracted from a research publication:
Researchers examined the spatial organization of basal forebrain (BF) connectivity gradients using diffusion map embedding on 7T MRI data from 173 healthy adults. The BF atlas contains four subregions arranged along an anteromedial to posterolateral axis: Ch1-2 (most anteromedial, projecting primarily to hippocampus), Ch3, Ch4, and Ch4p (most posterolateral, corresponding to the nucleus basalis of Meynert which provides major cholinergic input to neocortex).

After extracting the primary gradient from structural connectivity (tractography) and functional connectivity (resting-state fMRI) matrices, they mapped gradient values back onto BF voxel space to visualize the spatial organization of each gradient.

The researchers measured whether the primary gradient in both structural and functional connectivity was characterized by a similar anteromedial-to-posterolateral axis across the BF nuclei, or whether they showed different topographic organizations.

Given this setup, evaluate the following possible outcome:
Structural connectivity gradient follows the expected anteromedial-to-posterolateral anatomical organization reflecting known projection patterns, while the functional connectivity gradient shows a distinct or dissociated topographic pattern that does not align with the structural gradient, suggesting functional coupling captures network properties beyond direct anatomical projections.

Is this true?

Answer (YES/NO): NO